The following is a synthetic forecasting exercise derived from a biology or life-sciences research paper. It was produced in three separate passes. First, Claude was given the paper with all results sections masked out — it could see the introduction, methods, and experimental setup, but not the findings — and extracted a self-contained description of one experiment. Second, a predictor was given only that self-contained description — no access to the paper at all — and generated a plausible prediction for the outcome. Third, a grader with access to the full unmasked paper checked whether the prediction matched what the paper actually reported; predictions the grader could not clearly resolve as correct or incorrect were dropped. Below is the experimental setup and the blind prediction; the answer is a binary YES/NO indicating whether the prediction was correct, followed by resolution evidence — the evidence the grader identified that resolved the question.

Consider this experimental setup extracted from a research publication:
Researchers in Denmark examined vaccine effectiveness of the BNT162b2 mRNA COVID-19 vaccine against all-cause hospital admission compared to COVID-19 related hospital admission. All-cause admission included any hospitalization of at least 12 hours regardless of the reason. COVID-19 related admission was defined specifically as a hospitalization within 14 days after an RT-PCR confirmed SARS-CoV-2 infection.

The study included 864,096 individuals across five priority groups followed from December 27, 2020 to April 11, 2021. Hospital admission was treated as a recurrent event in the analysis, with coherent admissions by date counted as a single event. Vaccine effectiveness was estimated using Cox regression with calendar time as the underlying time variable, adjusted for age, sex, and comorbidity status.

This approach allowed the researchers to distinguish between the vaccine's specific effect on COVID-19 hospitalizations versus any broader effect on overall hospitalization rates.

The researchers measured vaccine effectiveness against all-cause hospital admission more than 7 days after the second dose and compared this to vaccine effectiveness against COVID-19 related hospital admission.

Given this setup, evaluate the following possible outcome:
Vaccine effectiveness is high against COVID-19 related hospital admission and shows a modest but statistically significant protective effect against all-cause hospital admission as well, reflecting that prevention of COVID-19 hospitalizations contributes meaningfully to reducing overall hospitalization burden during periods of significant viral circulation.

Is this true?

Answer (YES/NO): YES